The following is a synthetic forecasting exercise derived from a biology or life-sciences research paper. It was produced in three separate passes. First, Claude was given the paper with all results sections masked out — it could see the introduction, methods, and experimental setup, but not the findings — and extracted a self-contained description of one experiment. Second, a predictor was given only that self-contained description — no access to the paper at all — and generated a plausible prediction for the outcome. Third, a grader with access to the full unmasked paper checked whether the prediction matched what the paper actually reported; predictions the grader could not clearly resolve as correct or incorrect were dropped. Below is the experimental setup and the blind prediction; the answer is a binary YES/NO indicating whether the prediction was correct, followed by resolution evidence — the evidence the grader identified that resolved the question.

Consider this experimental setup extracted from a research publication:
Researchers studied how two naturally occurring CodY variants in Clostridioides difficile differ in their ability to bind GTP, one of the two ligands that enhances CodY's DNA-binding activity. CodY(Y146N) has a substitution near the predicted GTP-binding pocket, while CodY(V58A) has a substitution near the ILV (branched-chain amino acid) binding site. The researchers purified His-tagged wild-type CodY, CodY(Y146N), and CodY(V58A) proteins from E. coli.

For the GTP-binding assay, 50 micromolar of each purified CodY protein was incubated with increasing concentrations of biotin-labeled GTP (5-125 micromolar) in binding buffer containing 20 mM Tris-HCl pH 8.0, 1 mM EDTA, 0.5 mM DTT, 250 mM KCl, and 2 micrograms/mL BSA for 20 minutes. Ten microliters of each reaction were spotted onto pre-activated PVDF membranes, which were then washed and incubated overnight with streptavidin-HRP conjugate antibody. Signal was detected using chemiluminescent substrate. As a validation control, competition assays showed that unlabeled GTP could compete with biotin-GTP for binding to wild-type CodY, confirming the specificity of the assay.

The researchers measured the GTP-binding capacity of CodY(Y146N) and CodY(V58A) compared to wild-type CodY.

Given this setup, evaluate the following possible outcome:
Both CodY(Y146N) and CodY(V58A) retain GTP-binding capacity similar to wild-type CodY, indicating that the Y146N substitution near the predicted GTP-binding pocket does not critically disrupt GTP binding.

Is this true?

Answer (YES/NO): NO